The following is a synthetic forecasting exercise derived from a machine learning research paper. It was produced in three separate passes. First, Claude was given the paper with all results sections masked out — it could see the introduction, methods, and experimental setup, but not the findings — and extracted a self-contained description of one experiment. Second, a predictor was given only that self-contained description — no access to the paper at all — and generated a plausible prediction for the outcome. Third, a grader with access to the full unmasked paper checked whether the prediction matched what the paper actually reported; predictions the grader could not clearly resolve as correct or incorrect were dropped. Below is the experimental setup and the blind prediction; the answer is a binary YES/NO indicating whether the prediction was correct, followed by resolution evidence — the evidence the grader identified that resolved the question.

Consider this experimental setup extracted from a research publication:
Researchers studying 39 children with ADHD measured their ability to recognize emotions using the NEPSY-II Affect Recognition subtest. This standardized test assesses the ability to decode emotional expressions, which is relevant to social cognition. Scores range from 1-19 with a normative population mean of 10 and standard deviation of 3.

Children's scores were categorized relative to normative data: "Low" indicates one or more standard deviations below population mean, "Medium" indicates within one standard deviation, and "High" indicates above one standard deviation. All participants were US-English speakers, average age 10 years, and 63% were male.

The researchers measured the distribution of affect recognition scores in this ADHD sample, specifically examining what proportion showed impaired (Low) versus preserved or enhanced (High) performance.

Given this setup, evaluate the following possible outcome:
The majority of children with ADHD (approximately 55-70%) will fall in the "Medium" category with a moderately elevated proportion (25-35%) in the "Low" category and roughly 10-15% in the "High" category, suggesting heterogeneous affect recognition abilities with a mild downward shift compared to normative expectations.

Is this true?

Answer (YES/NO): NO